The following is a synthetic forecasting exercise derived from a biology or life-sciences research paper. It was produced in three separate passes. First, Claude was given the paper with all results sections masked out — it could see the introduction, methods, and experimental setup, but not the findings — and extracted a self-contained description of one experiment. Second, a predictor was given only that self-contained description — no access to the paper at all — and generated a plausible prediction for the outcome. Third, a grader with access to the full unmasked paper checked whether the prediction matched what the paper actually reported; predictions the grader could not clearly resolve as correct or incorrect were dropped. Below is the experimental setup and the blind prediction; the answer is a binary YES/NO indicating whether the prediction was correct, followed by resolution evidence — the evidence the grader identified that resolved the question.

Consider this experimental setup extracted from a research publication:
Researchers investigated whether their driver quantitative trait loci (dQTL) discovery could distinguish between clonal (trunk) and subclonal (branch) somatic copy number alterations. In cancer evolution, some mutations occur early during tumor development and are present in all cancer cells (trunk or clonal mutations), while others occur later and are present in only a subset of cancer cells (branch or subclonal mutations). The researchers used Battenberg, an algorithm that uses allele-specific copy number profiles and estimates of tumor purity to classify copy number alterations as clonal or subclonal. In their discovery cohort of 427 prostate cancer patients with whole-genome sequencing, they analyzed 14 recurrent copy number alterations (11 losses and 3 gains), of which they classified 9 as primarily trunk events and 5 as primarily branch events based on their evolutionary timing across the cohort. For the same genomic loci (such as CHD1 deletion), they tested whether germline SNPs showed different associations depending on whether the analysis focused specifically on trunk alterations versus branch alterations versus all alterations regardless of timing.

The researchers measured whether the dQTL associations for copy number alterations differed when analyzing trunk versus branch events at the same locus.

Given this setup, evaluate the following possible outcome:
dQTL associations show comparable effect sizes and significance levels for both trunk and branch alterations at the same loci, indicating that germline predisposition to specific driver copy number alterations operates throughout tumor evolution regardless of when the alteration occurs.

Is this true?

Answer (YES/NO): NO